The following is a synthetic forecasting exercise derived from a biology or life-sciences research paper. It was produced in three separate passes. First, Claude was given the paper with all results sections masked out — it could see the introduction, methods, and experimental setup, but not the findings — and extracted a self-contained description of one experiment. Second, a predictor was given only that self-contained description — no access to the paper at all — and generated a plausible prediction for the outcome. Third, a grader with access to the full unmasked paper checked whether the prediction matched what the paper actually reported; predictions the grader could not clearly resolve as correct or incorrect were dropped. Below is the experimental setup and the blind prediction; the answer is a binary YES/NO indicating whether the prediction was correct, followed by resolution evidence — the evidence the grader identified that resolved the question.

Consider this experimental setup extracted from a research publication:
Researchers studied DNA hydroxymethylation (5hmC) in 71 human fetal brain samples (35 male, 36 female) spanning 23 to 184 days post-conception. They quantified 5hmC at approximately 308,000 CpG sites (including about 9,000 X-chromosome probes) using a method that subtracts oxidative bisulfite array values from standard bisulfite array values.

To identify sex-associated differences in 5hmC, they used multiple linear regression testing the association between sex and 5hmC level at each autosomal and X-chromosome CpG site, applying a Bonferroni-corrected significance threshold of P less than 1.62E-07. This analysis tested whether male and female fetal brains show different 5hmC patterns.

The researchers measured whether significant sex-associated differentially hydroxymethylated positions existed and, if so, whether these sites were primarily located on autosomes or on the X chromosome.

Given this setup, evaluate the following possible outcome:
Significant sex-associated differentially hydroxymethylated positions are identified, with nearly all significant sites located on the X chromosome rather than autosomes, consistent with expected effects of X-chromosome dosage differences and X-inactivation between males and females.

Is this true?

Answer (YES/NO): YES